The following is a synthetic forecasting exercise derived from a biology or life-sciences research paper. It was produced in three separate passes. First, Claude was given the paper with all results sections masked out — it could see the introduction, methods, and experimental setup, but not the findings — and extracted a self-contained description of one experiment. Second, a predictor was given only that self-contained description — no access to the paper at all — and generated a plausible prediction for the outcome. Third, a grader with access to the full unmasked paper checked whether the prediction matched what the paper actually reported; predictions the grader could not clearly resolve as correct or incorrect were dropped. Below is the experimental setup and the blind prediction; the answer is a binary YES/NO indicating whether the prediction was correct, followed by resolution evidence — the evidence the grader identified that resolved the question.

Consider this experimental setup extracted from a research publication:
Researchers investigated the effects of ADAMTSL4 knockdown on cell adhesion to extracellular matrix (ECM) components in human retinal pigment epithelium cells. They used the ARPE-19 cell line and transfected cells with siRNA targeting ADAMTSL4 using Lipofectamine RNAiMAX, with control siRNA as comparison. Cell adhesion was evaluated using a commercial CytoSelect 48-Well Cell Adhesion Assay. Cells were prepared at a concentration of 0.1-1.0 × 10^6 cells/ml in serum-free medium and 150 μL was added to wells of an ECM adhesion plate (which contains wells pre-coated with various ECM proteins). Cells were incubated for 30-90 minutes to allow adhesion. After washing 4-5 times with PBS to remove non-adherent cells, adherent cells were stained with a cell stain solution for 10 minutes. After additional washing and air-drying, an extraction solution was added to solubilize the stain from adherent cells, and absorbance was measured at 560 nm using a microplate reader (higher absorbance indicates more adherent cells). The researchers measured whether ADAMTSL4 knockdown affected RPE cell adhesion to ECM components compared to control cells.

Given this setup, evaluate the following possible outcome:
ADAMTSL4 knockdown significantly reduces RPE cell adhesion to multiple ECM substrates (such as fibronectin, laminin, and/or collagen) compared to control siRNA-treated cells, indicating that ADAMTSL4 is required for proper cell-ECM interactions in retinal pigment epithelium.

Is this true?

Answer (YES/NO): YES